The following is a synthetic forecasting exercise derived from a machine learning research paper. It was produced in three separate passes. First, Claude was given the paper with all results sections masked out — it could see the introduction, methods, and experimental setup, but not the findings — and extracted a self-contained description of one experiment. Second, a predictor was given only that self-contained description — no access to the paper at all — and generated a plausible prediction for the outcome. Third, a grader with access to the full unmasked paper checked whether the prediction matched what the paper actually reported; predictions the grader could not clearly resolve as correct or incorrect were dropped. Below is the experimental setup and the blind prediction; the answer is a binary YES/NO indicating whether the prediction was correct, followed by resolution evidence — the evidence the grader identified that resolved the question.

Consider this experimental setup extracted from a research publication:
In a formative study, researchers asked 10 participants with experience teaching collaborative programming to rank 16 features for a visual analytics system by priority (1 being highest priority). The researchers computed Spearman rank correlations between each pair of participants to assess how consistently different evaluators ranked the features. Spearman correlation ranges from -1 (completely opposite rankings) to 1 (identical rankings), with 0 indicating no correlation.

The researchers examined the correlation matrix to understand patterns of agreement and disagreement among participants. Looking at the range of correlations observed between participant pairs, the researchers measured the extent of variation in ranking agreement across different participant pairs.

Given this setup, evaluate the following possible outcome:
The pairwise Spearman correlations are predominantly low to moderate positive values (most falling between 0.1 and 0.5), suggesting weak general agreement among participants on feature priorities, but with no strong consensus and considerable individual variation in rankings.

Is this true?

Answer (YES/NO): NO